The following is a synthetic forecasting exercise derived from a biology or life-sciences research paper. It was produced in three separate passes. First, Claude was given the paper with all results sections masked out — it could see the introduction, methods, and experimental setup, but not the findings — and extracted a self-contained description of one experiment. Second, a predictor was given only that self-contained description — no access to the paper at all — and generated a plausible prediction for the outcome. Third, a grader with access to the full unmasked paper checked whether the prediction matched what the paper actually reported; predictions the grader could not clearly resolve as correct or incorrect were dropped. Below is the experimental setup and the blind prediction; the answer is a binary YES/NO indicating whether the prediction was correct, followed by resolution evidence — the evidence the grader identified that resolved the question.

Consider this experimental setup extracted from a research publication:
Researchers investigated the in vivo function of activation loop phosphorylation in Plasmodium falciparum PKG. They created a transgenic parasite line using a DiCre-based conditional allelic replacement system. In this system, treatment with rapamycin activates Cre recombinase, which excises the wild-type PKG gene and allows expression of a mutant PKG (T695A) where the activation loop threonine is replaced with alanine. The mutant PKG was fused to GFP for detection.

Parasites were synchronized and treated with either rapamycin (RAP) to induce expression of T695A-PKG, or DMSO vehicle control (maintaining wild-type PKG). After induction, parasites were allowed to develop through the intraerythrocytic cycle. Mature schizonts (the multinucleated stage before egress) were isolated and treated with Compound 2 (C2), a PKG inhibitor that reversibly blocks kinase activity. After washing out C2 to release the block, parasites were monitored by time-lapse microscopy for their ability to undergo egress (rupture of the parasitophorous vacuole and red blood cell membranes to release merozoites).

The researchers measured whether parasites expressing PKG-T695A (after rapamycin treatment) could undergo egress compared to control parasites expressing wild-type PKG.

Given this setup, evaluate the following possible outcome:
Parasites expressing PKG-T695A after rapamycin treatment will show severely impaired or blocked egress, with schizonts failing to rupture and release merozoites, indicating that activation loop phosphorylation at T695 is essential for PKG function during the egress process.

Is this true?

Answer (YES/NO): YES